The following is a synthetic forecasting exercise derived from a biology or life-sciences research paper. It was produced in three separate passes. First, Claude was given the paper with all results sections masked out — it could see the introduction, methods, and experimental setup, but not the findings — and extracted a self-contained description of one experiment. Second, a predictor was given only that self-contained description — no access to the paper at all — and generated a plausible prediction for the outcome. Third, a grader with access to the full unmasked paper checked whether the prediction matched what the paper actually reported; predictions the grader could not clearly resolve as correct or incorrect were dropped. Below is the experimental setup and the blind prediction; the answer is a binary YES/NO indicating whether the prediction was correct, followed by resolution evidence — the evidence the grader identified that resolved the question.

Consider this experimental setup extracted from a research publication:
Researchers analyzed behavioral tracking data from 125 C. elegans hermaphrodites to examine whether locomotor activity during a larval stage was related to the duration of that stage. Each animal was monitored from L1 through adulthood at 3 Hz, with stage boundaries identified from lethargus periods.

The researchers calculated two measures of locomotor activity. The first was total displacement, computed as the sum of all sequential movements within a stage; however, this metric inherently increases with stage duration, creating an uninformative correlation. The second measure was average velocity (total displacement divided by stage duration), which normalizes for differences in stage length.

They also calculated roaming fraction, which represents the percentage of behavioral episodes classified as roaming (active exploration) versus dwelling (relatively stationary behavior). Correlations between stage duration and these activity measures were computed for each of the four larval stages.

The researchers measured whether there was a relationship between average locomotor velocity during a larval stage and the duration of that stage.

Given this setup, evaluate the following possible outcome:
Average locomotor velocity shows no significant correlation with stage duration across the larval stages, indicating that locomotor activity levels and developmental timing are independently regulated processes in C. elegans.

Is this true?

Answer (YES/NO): NO